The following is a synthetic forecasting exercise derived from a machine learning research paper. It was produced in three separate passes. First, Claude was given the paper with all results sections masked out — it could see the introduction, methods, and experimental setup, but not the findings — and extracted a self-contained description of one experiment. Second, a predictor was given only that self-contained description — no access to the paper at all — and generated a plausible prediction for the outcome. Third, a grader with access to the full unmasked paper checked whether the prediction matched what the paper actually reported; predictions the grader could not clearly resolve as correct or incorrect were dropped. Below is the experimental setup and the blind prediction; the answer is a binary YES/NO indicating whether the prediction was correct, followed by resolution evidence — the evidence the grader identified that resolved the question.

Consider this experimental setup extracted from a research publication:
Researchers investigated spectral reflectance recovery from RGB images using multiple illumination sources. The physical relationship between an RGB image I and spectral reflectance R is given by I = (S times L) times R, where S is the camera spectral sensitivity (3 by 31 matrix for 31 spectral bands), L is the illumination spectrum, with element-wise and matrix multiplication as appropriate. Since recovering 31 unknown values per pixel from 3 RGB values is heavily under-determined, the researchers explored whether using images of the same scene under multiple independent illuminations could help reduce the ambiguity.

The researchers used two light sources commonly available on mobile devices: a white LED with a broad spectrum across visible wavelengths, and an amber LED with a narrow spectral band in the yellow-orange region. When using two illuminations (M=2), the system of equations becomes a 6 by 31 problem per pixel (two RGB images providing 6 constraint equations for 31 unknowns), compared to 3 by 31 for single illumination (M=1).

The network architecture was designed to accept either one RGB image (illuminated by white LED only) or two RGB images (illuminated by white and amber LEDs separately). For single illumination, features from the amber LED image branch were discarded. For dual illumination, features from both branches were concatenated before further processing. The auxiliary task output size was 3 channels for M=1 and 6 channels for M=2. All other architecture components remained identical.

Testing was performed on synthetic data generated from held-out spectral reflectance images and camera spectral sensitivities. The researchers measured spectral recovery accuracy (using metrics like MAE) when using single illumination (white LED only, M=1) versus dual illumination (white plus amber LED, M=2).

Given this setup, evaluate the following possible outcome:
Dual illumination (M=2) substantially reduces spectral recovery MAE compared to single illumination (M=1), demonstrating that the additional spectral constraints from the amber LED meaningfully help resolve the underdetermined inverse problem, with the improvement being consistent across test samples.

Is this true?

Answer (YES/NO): YES